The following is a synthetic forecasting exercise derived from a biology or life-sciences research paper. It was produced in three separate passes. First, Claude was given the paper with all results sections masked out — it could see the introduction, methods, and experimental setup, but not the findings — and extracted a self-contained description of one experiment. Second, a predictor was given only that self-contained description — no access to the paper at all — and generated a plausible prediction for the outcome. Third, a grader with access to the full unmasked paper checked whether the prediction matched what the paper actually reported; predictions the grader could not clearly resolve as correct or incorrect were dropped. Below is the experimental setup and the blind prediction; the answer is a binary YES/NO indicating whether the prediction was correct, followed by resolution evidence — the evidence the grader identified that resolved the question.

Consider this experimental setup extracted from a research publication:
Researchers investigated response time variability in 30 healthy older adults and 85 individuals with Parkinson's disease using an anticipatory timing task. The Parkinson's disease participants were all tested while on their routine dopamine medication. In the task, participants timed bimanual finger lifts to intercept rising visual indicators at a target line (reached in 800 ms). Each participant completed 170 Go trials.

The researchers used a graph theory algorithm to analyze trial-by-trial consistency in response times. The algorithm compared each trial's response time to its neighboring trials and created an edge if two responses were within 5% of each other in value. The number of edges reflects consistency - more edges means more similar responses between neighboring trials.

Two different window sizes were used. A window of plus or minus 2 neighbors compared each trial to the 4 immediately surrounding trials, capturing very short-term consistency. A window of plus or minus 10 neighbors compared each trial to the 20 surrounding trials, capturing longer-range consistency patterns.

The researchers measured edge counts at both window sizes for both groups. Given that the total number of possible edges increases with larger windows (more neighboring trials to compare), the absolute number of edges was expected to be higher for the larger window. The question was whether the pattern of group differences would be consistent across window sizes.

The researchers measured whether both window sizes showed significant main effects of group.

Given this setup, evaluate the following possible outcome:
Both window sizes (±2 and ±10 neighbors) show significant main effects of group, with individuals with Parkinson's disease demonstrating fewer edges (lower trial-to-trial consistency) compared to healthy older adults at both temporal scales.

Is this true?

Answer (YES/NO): YES